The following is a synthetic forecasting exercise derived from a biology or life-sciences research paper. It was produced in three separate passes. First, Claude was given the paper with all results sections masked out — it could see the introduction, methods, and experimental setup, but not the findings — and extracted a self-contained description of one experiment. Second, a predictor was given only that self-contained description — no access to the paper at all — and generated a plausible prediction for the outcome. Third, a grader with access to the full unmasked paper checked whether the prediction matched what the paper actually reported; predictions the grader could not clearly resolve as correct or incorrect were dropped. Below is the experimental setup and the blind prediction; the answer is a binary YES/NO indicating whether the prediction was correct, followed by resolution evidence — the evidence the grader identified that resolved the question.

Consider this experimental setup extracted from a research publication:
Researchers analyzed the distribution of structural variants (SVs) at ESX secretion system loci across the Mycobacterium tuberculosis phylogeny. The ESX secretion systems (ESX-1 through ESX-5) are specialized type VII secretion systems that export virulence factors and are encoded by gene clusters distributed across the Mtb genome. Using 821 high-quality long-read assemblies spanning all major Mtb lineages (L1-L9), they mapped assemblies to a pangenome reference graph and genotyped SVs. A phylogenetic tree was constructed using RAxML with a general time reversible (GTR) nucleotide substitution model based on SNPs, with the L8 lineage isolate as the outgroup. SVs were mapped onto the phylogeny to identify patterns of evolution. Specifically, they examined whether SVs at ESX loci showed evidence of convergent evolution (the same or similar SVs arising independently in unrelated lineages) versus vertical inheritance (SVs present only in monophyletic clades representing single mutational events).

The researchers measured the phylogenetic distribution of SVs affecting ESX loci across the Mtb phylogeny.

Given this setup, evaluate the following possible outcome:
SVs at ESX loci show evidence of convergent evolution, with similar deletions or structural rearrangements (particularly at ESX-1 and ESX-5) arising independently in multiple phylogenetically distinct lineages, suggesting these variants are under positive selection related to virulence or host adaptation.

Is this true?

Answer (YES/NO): NO